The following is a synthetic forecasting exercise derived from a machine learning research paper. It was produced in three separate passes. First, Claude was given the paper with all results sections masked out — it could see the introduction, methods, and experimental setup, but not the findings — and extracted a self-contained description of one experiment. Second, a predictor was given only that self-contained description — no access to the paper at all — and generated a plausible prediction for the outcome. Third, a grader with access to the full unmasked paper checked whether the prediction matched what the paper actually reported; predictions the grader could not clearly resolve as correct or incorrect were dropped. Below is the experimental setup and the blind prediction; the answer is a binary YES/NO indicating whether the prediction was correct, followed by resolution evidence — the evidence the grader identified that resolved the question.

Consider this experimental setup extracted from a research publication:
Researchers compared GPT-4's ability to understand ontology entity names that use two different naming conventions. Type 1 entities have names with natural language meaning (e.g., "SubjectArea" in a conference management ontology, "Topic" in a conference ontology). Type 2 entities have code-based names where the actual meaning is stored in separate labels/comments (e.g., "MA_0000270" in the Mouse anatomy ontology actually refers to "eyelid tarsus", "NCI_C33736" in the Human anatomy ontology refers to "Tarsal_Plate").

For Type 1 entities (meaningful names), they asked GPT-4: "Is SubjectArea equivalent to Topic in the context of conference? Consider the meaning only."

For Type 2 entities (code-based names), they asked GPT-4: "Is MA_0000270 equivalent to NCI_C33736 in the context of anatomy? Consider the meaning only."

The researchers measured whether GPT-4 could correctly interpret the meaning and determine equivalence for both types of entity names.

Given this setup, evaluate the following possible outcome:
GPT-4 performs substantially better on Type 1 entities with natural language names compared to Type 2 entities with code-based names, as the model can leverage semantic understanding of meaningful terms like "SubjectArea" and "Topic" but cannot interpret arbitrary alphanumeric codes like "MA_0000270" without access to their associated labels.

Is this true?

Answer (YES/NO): YES